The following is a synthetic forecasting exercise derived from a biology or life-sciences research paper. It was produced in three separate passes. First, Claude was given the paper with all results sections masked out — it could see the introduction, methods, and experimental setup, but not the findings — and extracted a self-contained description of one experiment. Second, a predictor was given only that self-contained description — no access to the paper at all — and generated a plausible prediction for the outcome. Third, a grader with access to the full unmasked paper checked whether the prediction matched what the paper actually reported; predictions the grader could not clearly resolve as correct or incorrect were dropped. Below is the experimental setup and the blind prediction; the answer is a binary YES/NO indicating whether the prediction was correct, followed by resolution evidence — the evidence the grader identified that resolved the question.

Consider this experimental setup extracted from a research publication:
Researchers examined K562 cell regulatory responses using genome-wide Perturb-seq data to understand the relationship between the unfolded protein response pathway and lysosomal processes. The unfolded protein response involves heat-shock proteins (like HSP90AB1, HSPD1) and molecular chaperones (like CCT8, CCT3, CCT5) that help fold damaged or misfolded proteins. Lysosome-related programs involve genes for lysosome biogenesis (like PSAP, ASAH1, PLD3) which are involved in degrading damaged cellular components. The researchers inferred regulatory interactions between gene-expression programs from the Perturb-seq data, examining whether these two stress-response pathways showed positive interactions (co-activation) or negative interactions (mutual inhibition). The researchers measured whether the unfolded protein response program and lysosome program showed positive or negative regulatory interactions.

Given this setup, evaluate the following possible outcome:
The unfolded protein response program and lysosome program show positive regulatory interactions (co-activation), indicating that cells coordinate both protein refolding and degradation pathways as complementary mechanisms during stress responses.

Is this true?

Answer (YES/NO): NO